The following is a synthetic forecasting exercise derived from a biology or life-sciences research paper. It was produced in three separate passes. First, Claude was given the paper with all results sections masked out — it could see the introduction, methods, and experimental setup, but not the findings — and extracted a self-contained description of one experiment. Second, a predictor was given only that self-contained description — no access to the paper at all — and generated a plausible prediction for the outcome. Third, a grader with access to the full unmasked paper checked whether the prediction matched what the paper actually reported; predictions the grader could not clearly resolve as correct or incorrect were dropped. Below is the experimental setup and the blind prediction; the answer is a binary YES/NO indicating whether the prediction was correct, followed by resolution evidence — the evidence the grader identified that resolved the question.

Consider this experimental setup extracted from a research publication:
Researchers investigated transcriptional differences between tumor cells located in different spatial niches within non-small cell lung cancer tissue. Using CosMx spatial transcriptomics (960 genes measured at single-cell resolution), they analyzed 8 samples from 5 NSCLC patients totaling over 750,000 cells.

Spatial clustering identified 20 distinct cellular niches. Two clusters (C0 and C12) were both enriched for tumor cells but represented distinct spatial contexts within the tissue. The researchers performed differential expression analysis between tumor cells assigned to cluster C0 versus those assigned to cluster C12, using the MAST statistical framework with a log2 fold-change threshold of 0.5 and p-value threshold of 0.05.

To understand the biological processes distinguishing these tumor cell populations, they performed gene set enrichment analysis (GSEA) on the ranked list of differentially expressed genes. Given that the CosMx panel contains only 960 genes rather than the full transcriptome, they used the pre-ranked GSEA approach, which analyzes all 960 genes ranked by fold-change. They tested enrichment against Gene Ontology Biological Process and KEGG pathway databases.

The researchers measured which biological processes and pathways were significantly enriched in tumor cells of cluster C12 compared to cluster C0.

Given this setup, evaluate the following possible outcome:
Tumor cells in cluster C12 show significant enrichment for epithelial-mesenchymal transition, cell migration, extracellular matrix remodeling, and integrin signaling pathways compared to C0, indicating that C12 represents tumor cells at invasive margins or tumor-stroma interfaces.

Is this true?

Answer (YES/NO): NO